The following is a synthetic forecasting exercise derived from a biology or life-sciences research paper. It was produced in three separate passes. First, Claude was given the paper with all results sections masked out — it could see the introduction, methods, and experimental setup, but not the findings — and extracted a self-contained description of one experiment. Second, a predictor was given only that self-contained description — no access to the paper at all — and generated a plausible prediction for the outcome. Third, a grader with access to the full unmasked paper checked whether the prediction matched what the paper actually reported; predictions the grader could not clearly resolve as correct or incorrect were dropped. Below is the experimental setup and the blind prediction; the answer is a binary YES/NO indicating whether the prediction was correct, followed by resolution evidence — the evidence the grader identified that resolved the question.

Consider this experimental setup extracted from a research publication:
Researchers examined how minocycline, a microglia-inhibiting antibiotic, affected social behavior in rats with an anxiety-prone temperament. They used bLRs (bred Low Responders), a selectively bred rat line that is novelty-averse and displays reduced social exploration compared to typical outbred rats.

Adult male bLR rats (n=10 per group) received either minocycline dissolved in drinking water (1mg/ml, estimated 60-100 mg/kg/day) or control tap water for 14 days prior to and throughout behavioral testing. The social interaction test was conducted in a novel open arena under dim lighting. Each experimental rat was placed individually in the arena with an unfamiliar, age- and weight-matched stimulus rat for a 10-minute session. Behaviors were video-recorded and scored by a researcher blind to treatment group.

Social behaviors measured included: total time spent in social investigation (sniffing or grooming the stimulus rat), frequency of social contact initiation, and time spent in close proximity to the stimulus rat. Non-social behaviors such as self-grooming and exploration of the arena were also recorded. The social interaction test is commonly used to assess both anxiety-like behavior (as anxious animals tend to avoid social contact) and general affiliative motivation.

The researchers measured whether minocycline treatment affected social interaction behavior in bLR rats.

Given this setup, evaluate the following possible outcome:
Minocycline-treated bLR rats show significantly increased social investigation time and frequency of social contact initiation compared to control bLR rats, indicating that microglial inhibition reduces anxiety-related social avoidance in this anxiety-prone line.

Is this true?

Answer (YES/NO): NO